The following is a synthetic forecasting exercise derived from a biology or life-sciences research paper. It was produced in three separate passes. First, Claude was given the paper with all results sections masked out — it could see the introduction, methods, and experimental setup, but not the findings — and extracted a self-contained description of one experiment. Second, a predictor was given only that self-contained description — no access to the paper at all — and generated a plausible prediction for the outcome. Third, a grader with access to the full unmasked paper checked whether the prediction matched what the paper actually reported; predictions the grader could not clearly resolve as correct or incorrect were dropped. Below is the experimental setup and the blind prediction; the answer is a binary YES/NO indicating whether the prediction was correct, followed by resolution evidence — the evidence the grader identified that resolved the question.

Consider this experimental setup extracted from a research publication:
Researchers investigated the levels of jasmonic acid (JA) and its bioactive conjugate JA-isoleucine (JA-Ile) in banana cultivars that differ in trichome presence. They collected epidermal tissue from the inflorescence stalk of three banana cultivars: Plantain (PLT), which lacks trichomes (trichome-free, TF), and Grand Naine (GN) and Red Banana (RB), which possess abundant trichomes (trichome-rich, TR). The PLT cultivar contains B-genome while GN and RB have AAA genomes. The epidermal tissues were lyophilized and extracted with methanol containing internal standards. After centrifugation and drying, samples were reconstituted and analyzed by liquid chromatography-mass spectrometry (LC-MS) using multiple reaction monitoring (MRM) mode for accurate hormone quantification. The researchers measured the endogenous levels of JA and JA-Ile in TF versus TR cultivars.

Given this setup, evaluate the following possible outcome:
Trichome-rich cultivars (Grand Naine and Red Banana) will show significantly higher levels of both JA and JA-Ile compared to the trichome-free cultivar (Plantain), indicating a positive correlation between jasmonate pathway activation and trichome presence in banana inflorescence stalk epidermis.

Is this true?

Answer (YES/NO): NO